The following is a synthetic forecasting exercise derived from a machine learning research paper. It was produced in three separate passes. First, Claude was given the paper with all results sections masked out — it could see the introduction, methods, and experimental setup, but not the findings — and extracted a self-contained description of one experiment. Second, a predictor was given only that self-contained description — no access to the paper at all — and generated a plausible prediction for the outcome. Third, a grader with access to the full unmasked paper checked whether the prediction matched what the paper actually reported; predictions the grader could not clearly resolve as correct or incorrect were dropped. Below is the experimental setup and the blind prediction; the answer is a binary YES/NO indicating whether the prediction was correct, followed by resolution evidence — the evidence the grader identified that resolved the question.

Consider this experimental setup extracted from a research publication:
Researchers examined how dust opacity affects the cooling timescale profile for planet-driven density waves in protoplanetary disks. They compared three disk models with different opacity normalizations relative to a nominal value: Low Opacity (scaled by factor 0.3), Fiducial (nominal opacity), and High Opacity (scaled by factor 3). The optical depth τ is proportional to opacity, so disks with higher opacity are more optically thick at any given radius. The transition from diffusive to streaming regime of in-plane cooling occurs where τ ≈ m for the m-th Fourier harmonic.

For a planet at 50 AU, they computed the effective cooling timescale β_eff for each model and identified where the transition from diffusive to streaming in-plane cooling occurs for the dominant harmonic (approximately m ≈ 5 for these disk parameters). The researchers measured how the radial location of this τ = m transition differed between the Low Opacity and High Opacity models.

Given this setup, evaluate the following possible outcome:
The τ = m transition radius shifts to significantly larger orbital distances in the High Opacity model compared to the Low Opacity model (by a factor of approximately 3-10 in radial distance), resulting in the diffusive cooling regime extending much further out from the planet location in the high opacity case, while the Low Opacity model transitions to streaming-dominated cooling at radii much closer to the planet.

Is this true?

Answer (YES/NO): YES